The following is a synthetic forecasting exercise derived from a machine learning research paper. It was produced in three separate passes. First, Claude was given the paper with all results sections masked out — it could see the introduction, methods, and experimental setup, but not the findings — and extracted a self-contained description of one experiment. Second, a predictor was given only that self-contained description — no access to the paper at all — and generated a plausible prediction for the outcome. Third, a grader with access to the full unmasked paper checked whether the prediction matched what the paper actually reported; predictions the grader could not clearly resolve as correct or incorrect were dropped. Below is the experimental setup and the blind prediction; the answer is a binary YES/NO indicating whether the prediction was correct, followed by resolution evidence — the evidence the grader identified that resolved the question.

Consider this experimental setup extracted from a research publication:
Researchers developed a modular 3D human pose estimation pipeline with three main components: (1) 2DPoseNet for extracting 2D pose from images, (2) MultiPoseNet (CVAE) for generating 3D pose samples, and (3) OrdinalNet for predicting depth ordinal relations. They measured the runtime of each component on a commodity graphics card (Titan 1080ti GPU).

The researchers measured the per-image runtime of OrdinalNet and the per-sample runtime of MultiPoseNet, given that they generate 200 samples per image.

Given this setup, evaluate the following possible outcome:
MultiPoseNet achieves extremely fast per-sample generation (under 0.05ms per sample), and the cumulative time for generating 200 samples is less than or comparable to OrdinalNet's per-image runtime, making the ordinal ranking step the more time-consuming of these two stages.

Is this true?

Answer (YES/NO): NO